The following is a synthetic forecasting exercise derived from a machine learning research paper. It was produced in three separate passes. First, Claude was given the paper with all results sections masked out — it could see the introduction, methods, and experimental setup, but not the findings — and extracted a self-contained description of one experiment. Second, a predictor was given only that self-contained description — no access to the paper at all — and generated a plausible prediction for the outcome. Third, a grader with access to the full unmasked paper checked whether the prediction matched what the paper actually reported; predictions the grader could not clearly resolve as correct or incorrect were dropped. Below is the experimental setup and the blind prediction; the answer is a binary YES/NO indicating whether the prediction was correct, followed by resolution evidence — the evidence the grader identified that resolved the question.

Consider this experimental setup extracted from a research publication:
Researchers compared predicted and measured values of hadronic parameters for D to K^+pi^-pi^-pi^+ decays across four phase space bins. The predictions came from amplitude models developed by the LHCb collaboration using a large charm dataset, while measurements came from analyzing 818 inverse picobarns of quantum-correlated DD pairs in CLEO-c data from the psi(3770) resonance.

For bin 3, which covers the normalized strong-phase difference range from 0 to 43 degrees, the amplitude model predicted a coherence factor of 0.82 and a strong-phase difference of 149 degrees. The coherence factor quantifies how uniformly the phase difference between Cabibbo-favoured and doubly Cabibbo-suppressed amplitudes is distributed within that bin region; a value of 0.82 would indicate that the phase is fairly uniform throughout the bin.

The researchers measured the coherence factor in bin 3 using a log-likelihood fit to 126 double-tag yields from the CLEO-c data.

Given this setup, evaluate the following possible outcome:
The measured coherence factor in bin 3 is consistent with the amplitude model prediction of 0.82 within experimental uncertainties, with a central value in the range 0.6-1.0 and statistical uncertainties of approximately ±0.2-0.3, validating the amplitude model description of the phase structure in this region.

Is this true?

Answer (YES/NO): NO